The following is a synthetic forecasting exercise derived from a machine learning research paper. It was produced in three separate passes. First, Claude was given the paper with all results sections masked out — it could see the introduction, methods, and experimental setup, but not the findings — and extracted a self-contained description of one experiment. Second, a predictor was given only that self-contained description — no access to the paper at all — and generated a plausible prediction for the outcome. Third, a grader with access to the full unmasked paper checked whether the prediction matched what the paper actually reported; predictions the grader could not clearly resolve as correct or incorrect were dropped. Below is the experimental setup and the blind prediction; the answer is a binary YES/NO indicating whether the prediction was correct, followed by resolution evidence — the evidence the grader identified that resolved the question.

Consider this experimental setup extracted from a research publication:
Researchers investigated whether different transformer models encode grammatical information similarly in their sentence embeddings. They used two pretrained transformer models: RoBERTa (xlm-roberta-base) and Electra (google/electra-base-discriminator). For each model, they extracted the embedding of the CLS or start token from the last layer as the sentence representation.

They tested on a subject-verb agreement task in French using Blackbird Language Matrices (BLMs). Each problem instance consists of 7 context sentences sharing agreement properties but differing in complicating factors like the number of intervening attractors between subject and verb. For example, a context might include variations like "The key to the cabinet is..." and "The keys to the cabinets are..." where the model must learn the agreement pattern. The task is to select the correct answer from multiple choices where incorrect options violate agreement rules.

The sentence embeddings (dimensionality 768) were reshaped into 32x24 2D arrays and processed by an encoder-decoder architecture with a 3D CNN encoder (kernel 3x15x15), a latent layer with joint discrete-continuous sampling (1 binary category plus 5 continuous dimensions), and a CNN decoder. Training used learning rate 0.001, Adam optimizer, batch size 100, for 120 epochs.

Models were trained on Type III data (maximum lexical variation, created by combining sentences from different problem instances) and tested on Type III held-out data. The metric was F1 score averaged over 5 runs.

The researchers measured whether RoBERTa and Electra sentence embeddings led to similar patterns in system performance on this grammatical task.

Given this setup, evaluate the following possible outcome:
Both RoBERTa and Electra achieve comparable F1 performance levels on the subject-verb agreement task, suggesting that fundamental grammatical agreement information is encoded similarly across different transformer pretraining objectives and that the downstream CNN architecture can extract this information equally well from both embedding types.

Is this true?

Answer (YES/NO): YES